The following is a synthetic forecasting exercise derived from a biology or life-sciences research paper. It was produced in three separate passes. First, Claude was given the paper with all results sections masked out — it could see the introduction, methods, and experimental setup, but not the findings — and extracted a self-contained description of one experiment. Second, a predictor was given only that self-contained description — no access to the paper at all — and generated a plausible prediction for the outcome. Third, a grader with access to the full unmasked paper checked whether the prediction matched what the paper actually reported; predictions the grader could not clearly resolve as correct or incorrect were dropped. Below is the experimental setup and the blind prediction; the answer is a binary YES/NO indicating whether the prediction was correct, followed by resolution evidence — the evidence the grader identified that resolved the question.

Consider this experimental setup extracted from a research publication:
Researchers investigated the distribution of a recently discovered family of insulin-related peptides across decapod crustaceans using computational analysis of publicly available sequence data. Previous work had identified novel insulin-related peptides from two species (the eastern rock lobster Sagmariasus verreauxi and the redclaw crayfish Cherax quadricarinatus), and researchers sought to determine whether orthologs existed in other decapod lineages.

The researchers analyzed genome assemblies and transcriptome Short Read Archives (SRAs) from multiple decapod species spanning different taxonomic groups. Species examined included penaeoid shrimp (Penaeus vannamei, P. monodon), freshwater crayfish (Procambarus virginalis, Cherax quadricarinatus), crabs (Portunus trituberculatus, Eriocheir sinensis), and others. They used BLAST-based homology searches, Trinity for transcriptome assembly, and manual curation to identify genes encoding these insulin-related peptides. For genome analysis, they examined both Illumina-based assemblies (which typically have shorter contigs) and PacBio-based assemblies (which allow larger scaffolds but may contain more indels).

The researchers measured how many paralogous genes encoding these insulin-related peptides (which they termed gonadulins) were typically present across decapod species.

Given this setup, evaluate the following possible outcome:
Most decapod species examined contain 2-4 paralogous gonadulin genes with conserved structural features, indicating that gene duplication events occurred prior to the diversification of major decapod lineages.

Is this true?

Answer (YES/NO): NO